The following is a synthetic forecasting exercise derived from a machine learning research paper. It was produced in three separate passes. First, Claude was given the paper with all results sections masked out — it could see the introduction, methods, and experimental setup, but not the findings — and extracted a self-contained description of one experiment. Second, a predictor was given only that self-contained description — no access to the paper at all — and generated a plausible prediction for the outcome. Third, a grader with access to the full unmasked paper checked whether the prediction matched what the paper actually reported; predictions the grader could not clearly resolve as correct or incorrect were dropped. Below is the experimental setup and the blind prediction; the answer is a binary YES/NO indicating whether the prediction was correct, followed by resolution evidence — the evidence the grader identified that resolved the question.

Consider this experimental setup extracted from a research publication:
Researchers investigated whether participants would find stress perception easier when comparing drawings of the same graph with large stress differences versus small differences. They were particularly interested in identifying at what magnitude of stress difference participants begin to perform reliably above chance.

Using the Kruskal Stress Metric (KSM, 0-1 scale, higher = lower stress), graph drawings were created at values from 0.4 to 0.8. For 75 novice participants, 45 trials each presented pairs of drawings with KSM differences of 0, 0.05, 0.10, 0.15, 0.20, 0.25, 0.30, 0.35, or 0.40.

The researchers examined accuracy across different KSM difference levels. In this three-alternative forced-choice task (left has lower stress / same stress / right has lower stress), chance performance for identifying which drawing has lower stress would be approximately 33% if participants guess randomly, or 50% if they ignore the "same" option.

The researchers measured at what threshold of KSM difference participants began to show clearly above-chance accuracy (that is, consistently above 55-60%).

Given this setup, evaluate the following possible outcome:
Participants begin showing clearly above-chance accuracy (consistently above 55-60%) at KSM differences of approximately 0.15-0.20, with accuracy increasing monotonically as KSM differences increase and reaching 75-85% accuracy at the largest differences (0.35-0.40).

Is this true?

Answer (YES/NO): NO